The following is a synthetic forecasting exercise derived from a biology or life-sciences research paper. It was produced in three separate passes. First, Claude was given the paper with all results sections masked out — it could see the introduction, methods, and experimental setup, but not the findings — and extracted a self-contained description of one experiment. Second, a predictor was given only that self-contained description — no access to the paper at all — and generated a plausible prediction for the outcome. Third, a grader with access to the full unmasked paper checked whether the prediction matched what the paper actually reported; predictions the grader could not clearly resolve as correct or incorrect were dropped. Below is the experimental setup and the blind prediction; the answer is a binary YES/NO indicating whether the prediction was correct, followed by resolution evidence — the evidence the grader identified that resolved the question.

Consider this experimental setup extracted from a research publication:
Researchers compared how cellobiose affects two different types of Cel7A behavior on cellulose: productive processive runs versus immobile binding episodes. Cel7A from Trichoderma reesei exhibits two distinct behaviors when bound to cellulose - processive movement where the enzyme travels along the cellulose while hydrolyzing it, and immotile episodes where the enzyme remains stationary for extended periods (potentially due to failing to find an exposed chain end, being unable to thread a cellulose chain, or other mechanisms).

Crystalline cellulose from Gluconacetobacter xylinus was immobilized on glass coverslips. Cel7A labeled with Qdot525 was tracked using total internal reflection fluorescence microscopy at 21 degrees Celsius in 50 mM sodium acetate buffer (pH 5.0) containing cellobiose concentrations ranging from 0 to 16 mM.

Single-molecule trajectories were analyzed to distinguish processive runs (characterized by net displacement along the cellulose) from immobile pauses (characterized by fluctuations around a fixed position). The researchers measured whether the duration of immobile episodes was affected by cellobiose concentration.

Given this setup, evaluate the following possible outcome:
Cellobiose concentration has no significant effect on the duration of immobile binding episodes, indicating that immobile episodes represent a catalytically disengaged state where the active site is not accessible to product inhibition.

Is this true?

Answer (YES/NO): NO